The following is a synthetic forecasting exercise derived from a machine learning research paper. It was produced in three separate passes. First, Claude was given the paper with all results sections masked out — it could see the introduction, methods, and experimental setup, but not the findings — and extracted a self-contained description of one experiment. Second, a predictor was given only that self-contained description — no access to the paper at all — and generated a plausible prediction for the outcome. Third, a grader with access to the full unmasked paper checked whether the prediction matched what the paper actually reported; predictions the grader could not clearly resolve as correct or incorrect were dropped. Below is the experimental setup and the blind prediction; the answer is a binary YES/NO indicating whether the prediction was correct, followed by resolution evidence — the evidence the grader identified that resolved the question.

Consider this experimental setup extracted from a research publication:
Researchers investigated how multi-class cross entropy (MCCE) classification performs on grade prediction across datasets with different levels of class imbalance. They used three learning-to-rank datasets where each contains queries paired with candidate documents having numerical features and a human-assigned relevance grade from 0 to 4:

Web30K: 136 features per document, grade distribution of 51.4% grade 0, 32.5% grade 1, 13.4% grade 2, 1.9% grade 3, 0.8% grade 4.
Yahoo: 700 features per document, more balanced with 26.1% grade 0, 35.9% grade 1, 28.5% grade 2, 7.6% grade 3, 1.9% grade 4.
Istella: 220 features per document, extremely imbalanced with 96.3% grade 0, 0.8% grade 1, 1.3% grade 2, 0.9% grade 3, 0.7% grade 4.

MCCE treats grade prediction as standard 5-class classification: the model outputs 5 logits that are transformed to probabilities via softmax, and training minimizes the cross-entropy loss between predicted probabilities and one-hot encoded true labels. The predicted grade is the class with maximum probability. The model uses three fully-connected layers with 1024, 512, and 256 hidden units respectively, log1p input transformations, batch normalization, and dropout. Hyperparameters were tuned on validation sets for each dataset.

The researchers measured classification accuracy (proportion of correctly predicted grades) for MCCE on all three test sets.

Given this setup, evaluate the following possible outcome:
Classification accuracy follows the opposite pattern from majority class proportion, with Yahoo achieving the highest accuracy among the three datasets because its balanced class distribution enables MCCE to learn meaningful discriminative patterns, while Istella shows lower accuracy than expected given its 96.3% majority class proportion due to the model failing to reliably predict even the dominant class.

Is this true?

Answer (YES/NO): NO